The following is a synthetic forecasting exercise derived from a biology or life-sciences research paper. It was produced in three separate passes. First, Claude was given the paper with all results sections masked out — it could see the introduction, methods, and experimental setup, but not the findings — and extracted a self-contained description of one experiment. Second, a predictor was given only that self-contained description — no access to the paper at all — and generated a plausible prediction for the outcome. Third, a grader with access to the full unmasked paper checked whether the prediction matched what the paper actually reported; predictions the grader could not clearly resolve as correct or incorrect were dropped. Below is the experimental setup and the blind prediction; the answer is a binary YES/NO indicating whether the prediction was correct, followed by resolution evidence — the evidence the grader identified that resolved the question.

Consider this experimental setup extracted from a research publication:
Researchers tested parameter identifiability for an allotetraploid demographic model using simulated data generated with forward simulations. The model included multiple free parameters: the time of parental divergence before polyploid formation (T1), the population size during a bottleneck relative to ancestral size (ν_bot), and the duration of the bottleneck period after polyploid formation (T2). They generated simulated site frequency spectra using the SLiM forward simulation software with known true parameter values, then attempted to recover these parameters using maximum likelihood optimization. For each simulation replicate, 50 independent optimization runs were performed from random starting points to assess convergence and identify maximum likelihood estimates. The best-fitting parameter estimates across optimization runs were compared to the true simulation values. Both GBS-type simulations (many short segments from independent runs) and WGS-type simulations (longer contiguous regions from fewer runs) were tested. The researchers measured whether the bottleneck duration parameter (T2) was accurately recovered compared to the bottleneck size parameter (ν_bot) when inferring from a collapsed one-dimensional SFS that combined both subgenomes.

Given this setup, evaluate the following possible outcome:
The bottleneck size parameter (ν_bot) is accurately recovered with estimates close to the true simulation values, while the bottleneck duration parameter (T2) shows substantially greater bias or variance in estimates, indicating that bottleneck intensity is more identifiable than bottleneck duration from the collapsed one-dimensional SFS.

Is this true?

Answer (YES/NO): NO